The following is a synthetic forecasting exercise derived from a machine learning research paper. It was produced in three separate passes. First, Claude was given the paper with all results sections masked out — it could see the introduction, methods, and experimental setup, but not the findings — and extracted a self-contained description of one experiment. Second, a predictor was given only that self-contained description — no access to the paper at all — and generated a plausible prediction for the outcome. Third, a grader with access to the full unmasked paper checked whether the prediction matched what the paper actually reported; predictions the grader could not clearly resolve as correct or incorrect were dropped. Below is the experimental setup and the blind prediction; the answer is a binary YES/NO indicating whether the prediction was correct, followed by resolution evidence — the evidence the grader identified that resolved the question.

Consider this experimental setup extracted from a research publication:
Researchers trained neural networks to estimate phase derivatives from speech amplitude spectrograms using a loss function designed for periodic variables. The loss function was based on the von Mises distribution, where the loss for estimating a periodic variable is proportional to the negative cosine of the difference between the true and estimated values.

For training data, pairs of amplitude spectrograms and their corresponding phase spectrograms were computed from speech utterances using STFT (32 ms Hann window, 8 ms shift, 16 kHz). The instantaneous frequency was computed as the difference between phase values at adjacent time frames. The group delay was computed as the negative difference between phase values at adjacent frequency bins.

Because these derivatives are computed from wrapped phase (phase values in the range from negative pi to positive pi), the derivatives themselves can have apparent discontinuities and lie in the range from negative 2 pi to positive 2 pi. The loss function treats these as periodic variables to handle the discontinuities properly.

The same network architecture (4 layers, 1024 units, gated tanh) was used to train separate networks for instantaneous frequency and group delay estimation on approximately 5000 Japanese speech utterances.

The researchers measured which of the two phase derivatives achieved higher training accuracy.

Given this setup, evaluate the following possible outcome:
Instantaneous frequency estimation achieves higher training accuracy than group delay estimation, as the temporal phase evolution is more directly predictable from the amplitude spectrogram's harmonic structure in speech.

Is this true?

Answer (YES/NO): NO